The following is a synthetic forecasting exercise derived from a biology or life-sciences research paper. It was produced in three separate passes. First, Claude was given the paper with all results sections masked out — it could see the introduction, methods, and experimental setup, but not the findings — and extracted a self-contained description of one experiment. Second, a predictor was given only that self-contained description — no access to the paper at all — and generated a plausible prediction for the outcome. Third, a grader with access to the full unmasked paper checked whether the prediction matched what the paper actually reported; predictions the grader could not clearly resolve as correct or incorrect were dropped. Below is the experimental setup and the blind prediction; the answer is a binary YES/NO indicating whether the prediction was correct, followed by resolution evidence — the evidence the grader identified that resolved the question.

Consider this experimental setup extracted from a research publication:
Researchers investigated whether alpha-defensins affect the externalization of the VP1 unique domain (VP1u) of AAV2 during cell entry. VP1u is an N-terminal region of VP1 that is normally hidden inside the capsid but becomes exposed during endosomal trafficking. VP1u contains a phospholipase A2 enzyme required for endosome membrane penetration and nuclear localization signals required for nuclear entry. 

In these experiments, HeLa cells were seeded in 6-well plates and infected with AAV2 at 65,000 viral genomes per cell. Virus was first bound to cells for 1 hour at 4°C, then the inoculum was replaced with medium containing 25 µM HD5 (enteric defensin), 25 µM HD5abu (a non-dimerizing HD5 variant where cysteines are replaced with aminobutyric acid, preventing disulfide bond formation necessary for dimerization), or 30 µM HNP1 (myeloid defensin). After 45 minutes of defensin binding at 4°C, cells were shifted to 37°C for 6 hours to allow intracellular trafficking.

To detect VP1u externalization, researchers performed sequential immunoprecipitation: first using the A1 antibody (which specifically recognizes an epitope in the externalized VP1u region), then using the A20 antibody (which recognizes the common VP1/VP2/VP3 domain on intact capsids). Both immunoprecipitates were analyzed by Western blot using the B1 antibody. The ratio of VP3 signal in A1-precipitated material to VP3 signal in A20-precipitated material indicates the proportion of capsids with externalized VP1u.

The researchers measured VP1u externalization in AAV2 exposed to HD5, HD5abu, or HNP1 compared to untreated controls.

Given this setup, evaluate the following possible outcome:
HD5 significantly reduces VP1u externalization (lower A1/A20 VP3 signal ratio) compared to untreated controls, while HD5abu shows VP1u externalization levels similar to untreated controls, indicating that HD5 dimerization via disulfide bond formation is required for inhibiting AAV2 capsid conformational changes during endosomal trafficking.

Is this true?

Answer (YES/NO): NO